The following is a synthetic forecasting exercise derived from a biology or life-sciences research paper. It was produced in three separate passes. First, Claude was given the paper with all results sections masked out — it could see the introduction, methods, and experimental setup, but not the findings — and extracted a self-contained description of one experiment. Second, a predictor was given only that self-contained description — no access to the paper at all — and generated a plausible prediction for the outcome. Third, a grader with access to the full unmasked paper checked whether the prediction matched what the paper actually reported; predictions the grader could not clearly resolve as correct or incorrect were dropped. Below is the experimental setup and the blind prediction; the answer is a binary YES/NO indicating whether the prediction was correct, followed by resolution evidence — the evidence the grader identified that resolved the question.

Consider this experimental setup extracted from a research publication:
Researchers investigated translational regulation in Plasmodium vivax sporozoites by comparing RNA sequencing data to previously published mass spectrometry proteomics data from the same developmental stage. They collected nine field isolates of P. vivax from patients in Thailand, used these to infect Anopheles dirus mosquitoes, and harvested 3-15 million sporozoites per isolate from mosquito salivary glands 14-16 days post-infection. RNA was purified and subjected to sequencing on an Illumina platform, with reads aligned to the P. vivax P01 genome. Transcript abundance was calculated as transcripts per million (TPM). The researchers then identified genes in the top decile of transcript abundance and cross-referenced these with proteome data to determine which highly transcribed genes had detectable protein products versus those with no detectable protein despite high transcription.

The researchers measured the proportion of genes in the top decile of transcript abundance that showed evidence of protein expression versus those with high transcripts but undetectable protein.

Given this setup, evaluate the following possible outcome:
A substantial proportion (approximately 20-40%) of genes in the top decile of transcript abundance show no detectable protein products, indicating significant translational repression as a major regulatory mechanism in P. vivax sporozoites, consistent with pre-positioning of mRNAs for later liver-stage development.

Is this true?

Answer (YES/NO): YES